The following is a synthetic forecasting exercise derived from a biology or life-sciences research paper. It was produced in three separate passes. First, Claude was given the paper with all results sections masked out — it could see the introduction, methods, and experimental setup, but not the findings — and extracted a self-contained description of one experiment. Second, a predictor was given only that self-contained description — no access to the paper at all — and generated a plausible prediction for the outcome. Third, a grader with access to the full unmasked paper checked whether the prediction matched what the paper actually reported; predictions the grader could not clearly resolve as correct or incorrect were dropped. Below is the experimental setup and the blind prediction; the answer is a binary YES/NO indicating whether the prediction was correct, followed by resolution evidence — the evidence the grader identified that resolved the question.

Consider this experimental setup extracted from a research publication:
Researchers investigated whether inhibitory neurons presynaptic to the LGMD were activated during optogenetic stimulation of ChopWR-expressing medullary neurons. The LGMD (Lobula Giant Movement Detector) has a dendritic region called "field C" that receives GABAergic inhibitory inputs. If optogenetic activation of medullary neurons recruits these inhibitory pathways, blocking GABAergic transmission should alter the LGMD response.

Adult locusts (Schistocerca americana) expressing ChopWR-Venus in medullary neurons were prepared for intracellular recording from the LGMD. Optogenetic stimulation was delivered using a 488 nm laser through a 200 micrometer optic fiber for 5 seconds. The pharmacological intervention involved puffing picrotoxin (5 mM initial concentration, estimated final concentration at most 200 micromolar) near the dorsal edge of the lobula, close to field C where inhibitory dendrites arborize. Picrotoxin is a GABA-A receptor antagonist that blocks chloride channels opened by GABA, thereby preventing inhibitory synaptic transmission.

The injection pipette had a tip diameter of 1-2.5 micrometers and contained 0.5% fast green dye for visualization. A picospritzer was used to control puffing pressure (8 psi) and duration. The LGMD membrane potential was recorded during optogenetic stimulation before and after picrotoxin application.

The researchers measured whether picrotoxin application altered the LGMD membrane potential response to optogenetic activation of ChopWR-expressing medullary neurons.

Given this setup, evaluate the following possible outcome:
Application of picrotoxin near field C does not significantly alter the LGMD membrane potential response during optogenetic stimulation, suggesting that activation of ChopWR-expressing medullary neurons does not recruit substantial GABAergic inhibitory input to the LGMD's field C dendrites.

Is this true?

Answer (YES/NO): NO